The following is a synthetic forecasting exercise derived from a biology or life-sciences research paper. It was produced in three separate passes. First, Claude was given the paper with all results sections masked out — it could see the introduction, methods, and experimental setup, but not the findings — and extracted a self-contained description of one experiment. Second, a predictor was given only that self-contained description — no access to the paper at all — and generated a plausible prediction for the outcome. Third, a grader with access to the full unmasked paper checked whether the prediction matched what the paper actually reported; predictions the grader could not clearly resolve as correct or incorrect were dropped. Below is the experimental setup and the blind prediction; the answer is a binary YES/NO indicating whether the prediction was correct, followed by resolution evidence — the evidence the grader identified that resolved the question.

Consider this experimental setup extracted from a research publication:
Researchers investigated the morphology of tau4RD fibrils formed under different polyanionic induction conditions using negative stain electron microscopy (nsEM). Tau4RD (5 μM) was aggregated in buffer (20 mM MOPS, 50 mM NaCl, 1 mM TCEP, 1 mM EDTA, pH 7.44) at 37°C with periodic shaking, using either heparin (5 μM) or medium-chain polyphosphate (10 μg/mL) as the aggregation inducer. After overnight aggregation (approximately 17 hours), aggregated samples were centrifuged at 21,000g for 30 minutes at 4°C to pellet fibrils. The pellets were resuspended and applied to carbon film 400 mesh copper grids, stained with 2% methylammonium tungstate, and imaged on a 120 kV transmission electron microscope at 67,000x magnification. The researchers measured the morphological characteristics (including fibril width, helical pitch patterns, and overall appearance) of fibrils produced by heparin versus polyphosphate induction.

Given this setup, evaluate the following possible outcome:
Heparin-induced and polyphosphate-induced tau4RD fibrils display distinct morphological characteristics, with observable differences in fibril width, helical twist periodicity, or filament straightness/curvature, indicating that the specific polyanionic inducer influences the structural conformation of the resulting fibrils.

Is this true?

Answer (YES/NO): YES